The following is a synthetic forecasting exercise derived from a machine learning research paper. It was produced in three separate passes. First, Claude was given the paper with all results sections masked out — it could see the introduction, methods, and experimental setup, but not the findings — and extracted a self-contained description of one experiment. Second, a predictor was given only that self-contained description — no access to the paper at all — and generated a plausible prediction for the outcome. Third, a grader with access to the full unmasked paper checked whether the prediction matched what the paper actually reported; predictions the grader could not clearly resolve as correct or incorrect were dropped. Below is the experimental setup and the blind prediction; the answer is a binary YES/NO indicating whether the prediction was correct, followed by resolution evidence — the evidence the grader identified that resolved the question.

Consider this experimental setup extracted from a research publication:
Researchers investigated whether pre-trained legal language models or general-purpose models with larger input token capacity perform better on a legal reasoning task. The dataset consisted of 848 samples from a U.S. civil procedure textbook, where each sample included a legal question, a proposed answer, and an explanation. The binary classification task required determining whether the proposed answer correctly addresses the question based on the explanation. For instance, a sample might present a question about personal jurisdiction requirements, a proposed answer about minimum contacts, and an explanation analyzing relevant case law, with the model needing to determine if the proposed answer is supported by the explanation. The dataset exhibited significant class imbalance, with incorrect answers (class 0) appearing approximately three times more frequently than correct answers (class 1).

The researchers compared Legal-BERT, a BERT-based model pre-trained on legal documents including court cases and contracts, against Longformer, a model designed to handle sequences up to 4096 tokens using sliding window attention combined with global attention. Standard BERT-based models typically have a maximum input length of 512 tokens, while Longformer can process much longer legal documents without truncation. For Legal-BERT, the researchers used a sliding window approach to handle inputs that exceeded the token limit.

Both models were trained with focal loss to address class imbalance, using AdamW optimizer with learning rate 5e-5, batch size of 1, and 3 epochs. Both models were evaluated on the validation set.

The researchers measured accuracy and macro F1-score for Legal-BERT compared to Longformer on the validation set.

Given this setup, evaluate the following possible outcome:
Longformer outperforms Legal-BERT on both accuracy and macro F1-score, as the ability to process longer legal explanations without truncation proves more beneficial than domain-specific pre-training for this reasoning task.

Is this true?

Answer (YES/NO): NO